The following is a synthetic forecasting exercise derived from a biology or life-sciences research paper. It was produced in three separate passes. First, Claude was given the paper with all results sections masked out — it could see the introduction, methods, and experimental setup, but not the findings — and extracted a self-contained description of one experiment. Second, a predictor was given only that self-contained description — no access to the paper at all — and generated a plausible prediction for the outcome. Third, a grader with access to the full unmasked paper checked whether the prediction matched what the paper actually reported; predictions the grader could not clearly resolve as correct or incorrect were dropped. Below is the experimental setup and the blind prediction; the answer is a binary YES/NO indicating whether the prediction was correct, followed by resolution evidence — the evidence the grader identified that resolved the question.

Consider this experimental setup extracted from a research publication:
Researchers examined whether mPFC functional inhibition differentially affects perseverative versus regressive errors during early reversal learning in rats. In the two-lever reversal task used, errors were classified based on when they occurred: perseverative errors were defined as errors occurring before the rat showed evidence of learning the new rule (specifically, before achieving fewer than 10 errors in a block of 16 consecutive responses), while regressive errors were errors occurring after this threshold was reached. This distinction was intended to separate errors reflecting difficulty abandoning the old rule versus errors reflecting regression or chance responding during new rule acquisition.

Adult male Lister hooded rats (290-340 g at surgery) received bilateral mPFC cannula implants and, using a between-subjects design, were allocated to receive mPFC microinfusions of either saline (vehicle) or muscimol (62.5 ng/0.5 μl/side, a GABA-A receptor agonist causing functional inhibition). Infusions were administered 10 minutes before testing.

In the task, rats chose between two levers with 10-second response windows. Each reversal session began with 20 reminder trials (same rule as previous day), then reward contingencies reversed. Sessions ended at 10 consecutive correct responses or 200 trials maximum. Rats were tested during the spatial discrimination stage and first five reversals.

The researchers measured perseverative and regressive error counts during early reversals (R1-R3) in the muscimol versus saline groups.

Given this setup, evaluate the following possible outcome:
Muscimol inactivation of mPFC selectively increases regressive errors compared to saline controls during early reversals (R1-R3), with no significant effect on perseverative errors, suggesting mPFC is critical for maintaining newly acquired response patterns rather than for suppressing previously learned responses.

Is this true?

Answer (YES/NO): NO